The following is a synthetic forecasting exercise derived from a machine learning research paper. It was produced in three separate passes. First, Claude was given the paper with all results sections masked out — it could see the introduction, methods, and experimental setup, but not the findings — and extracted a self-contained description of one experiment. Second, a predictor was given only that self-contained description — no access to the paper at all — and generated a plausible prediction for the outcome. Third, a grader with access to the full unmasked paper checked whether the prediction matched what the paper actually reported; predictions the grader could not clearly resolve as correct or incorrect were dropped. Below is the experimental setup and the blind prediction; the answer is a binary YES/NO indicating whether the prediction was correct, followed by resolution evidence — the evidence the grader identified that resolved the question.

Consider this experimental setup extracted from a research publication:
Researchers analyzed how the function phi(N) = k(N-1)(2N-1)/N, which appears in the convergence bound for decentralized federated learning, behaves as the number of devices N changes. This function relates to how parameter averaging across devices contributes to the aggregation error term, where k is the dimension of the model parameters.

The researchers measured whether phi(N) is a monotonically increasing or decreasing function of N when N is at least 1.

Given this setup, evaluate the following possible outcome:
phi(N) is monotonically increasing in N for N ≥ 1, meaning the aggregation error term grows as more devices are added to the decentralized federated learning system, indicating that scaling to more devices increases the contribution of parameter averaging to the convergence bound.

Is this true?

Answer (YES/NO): YES